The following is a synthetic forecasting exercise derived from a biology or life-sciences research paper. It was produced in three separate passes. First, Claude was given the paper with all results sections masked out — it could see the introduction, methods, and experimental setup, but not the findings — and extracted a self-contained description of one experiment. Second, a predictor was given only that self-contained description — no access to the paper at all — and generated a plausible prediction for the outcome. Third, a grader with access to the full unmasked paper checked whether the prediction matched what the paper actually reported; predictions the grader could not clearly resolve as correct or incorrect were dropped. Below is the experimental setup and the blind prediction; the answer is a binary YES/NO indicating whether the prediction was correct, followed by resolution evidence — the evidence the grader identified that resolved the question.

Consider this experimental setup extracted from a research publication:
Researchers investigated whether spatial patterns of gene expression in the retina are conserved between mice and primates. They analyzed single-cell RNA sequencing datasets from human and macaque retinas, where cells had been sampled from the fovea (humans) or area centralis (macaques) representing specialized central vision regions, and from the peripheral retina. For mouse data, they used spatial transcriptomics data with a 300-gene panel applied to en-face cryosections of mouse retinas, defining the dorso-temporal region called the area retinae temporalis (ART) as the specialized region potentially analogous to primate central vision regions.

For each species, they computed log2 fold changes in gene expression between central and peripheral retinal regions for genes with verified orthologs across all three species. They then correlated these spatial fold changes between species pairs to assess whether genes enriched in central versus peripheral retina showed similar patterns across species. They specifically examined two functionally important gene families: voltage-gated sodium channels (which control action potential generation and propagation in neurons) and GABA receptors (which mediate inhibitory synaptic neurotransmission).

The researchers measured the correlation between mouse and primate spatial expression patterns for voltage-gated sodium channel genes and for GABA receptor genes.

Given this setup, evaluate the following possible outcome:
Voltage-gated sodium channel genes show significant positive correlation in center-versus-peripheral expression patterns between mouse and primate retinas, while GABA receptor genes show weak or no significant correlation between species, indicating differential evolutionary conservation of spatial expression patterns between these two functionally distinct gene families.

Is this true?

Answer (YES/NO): NO